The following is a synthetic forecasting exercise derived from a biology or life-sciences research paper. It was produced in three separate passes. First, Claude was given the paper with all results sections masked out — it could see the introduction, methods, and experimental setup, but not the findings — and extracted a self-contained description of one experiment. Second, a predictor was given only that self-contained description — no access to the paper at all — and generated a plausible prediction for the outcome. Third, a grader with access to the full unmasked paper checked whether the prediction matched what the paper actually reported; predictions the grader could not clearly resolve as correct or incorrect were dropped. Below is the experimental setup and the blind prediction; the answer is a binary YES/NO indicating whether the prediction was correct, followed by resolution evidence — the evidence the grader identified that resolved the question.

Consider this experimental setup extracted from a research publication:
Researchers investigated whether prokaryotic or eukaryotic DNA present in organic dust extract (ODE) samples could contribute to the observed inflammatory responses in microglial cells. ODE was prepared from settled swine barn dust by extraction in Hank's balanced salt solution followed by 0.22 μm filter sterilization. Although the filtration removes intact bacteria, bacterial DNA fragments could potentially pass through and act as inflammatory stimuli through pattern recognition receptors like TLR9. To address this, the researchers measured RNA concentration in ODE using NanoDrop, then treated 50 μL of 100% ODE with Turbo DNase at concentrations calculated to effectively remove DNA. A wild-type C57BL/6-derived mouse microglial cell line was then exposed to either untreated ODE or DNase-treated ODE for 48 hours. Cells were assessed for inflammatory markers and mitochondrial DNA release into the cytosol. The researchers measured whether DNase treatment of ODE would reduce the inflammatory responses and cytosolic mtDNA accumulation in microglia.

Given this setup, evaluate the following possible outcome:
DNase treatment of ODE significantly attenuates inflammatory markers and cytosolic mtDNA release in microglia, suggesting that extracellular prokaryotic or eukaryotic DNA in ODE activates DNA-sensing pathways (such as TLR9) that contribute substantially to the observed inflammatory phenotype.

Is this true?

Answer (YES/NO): NO